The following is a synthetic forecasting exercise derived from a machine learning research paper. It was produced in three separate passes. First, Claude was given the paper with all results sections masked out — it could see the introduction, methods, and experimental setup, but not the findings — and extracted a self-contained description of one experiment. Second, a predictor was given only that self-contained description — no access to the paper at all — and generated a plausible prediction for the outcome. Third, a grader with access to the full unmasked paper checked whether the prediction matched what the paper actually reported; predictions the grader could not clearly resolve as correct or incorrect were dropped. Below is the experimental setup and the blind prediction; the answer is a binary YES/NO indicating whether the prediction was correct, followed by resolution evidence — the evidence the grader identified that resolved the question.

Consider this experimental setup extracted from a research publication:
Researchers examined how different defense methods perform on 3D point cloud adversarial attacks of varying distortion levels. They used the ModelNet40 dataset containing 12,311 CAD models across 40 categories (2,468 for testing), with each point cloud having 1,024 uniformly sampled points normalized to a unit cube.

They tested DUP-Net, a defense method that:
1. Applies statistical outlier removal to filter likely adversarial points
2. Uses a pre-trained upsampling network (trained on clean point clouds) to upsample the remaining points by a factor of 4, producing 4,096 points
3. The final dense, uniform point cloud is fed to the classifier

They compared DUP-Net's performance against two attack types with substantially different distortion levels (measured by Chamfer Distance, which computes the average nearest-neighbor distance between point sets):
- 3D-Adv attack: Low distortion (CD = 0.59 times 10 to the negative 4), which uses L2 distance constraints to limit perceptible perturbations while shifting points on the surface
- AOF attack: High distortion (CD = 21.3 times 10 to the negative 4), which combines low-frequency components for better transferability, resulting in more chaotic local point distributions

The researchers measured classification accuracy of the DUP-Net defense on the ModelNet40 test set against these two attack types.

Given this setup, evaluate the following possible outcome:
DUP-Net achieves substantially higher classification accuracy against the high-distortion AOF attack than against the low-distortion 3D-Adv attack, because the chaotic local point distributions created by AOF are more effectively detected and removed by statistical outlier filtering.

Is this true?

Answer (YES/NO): NO